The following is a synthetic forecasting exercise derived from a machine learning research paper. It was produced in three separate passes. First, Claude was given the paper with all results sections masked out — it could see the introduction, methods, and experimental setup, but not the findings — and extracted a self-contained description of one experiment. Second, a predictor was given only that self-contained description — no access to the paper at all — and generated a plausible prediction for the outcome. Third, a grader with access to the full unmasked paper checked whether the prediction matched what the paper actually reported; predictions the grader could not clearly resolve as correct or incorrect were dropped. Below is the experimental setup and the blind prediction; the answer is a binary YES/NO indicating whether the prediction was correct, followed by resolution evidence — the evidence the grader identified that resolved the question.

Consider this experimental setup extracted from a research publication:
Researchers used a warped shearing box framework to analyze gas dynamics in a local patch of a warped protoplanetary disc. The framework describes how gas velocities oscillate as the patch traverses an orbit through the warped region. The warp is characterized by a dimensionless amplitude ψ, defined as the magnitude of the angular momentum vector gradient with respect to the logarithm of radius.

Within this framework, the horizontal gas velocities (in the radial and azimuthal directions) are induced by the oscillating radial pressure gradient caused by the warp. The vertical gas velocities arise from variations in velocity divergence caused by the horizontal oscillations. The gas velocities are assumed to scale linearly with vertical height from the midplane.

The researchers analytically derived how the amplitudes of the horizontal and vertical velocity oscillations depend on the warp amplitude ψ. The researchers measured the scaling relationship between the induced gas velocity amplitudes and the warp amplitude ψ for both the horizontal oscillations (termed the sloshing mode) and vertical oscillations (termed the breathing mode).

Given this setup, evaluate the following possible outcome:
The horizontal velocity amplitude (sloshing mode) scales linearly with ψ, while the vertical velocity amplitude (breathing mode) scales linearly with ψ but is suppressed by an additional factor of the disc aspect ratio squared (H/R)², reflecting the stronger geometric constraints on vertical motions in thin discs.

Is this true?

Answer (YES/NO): NO